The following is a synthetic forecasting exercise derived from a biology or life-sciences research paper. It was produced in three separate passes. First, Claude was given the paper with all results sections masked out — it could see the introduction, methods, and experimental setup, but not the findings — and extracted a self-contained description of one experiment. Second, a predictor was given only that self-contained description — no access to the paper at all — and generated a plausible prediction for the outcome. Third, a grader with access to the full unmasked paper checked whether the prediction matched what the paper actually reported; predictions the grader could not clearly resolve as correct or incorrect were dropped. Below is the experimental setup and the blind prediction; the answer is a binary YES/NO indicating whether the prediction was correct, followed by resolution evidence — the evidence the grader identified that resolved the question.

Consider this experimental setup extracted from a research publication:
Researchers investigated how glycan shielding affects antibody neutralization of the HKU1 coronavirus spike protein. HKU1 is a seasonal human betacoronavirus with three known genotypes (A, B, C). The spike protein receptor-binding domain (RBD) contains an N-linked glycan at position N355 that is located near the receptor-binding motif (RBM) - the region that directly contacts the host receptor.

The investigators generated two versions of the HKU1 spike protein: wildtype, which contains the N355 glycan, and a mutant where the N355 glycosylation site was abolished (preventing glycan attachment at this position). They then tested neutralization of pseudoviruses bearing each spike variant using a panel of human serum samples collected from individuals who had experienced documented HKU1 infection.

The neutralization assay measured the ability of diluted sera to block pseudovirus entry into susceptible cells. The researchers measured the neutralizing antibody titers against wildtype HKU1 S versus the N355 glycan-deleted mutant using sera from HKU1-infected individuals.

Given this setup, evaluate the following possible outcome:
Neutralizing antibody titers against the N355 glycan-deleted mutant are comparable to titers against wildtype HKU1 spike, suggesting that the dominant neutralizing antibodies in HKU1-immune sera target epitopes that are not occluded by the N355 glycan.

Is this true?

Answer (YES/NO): NO